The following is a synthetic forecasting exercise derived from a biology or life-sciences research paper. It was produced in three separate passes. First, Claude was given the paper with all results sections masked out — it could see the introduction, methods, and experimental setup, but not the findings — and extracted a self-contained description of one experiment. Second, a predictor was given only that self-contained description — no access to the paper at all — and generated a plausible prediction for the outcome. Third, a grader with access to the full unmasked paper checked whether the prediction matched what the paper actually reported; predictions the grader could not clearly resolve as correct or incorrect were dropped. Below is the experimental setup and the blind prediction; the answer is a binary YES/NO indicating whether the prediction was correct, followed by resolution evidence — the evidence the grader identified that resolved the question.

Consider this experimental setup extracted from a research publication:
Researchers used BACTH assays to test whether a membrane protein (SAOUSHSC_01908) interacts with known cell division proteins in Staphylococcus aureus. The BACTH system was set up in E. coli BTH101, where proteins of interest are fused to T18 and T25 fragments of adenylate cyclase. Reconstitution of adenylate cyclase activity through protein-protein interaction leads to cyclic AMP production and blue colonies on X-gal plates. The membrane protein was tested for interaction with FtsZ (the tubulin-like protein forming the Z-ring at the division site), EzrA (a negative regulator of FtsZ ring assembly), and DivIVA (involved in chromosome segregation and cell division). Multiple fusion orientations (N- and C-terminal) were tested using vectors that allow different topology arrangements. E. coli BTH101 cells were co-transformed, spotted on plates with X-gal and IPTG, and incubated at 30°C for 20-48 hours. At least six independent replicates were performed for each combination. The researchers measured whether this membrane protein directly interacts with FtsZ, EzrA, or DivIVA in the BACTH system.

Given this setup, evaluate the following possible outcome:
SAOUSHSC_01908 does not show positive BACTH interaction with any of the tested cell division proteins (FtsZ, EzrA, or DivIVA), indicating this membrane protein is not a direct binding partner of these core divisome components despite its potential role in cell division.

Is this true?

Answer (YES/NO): NO